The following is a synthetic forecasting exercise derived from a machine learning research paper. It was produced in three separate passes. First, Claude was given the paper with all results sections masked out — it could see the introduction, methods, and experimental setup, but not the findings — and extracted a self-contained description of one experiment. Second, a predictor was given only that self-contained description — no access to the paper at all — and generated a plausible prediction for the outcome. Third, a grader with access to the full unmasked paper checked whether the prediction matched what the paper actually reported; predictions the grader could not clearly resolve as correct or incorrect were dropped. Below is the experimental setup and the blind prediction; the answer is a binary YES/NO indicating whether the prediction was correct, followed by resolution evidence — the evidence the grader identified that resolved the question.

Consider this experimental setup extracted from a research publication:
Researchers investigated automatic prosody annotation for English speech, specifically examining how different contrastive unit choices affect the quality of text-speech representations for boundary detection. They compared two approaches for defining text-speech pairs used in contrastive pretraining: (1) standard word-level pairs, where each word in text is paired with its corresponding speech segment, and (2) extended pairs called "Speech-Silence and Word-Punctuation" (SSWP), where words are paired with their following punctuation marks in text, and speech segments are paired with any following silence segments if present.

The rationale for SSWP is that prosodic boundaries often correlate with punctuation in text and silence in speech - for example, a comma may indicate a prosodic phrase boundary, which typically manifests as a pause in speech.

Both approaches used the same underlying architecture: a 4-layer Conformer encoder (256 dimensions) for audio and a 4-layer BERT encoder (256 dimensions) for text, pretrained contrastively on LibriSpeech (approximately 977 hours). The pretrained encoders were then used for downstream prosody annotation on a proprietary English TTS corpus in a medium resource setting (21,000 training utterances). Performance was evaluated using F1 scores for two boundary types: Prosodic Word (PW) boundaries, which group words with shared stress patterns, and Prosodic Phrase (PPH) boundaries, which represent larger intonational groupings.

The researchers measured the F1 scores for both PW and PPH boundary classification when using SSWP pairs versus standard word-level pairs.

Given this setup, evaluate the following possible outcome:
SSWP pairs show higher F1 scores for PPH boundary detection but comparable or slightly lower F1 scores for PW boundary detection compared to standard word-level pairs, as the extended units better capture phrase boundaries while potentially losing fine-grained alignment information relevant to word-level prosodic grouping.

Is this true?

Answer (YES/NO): NO